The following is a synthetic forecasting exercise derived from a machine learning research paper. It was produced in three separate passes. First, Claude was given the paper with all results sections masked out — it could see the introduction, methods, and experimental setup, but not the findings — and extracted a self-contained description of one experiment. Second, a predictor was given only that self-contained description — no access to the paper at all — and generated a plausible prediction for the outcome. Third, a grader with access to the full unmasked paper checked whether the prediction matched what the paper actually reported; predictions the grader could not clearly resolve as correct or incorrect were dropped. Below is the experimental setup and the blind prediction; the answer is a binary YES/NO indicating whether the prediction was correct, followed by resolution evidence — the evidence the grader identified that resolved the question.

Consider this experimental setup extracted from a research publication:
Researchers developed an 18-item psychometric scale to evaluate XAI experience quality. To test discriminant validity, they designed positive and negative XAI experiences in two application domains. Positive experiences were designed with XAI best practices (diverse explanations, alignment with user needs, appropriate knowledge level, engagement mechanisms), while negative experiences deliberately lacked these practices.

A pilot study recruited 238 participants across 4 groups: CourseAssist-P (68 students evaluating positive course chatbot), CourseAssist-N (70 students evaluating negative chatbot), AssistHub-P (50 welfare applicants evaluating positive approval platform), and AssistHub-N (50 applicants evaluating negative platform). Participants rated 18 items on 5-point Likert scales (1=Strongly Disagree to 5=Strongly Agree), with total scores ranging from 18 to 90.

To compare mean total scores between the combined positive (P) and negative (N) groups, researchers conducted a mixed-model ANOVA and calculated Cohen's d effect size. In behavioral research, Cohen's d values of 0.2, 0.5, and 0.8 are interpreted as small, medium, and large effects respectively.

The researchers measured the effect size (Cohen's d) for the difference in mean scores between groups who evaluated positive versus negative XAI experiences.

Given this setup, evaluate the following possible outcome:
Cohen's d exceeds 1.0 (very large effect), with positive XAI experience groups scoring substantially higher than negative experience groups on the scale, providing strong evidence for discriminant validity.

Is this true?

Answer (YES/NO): YES